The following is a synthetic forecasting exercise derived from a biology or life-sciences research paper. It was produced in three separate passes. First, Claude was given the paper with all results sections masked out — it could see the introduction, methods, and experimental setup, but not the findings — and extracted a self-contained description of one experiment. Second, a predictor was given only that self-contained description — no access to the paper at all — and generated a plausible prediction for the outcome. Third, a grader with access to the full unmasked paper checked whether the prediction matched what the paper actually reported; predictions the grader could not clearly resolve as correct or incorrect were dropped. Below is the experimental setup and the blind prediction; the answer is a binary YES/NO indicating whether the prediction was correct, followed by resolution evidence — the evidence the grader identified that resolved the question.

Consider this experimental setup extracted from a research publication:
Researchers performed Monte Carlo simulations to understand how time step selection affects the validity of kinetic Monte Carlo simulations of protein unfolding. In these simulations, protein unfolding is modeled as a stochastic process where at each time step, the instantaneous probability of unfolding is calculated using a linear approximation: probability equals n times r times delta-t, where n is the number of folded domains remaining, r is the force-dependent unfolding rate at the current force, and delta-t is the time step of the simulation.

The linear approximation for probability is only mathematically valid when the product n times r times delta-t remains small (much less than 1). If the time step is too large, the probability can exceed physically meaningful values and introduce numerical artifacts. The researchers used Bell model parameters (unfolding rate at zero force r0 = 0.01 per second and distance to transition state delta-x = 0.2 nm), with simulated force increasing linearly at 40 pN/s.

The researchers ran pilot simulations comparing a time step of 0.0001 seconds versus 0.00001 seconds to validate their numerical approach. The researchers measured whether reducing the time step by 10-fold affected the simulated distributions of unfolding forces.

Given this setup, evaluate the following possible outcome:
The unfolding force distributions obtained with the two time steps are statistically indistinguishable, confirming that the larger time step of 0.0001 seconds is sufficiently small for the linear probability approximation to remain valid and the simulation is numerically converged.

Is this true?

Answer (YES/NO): YES